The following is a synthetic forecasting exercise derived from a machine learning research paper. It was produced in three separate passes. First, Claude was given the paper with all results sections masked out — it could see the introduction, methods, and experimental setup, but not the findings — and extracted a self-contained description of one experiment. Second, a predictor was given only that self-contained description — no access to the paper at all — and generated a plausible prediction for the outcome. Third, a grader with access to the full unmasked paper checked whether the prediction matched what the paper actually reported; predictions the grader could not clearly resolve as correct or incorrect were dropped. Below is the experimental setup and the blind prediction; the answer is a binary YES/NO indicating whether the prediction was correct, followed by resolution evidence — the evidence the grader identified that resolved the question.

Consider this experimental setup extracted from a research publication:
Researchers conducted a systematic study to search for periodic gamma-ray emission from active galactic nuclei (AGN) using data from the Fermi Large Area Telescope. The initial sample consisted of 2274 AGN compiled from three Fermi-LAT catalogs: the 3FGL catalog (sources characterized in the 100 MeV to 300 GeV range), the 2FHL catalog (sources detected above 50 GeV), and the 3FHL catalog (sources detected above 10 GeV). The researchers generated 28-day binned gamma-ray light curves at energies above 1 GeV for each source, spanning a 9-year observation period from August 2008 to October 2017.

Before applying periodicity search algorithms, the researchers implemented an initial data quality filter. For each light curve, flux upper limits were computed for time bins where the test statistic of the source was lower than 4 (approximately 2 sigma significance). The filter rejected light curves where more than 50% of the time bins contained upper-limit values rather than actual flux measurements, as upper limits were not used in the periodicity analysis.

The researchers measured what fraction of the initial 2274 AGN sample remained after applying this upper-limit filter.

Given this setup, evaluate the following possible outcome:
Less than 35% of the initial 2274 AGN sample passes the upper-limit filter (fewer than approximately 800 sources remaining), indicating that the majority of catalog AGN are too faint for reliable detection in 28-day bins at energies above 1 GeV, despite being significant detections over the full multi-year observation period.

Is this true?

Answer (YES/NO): YES